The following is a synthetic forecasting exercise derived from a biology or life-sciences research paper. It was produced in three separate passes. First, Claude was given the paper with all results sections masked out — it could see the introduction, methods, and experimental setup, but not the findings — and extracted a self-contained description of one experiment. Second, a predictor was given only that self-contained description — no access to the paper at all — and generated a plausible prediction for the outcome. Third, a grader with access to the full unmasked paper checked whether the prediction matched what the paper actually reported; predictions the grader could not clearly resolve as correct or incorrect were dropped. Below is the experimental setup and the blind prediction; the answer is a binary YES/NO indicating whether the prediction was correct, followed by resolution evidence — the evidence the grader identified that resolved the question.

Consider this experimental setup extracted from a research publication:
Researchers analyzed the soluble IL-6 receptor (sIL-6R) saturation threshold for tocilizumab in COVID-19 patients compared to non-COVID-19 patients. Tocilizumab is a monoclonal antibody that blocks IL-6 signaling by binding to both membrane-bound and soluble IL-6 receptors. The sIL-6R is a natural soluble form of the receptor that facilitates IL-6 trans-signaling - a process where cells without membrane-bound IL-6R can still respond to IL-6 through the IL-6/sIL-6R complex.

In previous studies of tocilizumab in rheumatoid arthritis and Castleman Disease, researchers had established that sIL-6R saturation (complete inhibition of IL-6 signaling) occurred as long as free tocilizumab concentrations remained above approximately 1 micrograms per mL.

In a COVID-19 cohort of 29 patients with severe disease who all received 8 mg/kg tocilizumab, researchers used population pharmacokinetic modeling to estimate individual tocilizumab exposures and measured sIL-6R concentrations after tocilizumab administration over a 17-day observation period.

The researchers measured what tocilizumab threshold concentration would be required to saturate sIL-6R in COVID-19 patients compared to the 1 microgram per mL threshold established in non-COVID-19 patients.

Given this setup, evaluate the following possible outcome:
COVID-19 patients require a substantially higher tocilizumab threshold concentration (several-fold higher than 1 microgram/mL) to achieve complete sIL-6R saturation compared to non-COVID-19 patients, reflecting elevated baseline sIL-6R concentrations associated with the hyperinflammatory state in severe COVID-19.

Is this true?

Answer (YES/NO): YES